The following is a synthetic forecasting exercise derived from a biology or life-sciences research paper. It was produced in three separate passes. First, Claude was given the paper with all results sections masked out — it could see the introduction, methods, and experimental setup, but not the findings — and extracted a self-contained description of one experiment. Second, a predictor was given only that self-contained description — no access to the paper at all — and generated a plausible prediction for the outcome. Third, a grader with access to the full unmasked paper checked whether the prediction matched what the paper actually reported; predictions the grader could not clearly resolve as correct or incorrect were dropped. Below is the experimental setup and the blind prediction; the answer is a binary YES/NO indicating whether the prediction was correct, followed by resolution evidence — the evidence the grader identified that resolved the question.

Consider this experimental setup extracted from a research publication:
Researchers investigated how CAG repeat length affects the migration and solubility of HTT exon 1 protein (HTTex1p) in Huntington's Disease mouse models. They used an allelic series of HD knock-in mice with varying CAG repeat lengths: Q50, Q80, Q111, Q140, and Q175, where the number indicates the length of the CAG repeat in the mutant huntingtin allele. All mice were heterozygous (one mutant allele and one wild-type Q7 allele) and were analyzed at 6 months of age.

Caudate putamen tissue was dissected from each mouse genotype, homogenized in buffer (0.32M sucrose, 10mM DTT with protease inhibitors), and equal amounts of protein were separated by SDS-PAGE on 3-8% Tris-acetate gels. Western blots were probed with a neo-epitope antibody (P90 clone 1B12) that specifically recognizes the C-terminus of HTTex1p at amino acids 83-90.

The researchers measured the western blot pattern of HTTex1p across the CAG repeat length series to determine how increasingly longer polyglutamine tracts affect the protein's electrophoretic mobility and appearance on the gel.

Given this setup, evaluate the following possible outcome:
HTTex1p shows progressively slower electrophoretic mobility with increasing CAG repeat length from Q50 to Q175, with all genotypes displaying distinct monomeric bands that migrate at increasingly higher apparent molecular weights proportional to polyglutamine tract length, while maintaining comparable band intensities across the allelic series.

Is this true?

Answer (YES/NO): NO